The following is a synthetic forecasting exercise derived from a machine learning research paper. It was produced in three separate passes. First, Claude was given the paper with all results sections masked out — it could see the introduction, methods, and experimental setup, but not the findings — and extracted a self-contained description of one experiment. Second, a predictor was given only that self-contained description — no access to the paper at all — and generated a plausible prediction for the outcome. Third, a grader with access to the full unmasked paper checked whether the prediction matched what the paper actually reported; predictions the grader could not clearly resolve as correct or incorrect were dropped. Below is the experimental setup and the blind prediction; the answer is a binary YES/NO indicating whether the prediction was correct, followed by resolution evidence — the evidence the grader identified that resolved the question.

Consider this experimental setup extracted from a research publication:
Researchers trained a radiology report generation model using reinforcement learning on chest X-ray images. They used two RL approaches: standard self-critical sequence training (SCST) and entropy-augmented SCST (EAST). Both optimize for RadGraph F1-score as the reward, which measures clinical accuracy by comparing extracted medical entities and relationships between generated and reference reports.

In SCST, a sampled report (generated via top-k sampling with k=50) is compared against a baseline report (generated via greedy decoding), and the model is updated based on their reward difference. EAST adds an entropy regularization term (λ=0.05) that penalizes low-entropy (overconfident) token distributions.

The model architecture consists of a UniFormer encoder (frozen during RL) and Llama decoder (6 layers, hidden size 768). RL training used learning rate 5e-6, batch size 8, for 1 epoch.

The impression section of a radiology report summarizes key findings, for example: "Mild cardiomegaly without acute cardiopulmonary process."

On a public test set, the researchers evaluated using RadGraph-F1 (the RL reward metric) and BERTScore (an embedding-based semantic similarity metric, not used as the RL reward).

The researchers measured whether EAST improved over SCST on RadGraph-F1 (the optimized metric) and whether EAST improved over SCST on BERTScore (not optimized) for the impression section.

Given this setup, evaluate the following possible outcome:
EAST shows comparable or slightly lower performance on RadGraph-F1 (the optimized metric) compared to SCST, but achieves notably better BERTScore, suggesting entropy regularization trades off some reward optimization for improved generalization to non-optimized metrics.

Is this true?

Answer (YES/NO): NO